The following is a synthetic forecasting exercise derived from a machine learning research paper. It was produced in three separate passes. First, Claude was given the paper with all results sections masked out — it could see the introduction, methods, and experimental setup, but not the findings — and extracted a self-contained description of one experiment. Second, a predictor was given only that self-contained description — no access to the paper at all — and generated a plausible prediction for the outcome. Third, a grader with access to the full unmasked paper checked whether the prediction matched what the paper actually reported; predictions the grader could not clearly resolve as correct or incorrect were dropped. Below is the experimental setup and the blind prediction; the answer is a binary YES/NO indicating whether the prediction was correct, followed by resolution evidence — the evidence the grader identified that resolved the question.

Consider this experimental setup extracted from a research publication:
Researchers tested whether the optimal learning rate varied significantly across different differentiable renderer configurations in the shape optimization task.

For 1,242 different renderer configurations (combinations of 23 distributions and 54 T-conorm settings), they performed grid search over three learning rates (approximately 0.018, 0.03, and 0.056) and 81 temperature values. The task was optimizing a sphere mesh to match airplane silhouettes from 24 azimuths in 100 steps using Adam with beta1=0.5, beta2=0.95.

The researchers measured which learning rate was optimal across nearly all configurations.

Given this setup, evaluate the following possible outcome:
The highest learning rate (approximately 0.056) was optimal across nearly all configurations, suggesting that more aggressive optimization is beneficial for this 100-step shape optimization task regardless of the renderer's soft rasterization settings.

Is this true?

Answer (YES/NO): NO